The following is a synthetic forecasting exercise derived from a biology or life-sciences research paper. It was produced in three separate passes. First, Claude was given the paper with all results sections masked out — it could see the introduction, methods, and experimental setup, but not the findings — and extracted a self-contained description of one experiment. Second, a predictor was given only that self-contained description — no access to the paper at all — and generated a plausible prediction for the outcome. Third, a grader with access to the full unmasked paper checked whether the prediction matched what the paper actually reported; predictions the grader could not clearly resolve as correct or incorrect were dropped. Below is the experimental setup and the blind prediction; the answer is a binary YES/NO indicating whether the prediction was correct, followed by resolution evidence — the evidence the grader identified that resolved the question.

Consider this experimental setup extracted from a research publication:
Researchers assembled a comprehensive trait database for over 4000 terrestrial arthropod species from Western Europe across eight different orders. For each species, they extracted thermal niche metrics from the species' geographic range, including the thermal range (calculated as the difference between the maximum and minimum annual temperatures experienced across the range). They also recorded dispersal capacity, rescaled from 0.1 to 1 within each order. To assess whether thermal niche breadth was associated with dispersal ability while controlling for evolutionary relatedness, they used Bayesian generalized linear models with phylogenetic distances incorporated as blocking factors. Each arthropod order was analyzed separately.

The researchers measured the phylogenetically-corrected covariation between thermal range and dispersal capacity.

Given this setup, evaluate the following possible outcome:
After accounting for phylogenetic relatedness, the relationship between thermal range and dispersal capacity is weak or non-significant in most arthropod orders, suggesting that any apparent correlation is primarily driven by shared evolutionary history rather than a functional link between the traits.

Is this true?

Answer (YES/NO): NO